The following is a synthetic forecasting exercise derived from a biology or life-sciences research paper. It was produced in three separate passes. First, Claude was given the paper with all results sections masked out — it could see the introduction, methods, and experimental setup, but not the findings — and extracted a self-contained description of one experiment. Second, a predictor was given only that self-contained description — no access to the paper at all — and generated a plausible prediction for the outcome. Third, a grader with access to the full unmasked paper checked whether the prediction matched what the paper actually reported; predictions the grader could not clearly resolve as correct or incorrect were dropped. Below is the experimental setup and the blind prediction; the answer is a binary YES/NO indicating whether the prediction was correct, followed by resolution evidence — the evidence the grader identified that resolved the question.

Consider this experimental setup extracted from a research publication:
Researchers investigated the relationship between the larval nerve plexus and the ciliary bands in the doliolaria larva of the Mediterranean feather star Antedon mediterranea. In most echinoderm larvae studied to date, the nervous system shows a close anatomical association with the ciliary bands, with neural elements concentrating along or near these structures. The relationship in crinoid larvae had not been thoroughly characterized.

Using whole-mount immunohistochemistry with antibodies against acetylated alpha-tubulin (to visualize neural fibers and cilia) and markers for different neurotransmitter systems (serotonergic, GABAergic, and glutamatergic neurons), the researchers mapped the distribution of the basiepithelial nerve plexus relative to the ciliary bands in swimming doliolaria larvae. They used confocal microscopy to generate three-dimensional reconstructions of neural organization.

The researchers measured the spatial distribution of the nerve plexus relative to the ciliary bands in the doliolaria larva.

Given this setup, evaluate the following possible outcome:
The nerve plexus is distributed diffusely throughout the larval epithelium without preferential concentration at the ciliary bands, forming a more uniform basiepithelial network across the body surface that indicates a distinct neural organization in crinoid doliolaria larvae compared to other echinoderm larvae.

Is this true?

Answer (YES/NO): YES